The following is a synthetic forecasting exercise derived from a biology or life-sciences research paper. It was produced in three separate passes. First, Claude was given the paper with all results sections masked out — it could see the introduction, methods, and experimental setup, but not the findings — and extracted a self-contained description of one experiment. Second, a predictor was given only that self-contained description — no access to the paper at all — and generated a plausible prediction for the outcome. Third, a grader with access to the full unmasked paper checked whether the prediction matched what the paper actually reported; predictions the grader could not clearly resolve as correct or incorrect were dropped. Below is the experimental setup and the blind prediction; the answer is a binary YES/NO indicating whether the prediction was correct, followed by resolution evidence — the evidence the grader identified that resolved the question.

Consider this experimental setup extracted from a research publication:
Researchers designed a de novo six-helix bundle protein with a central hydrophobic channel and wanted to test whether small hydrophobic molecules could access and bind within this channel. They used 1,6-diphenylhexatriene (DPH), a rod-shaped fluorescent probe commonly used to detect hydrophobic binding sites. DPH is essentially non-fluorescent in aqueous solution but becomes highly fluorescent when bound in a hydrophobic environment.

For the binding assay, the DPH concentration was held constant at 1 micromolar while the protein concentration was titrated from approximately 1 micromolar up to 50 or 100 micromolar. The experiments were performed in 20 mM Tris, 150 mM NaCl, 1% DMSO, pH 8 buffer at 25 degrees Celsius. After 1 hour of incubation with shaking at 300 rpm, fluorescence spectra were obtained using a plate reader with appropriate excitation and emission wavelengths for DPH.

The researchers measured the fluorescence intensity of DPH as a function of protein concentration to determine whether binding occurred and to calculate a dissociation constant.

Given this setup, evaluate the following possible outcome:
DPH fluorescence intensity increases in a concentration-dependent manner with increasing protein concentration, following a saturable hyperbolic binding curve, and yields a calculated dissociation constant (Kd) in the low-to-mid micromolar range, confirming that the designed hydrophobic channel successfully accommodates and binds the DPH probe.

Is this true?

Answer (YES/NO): YES